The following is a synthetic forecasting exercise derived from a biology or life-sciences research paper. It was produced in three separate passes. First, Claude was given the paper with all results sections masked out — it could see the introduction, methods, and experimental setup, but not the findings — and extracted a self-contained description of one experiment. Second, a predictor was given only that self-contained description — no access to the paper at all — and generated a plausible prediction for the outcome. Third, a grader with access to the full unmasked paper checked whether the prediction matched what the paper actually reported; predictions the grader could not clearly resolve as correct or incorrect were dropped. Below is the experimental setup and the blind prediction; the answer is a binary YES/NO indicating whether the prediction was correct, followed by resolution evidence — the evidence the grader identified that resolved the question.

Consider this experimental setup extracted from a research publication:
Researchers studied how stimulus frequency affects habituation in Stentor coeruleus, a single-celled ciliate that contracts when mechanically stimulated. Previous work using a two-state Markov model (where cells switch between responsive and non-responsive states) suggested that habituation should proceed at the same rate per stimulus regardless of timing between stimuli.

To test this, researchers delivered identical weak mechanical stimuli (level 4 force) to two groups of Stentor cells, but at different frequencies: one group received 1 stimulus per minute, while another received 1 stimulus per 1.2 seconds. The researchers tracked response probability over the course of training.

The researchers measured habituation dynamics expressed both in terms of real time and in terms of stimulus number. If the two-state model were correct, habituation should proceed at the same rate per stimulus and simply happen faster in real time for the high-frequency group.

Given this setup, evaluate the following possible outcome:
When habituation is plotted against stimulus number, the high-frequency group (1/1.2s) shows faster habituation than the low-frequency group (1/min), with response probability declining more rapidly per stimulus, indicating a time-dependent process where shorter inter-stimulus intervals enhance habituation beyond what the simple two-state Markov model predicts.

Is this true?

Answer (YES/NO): NO